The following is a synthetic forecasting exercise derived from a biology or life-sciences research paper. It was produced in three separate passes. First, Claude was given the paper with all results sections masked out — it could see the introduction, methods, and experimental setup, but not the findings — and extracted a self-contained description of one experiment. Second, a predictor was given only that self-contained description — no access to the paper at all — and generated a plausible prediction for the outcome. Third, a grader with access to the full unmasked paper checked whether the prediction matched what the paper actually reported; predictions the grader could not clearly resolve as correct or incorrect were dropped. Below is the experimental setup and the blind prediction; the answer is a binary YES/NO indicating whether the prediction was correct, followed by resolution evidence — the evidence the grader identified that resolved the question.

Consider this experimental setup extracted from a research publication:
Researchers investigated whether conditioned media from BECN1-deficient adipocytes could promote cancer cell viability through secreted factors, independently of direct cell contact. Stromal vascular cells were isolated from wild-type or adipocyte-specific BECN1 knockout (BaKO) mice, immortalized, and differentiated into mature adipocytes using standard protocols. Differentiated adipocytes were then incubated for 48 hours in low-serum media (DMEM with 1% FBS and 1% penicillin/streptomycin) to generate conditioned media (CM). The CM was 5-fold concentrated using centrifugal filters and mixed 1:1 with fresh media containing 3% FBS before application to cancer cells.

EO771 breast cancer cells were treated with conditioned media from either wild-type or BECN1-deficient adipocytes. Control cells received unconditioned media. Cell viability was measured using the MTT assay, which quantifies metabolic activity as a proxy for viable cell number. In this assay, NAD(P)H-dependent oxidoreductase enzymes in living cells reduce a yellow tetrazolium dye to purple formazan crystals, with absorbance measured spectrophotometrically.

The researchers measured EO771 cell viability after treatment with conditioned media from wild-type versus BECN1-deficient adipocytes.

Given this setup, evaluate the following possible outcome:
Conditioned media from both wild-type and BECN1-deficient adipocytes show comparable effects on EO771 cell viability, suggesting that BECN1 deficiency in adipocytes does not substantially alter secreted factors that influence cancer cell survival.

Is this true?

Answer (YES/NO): NO